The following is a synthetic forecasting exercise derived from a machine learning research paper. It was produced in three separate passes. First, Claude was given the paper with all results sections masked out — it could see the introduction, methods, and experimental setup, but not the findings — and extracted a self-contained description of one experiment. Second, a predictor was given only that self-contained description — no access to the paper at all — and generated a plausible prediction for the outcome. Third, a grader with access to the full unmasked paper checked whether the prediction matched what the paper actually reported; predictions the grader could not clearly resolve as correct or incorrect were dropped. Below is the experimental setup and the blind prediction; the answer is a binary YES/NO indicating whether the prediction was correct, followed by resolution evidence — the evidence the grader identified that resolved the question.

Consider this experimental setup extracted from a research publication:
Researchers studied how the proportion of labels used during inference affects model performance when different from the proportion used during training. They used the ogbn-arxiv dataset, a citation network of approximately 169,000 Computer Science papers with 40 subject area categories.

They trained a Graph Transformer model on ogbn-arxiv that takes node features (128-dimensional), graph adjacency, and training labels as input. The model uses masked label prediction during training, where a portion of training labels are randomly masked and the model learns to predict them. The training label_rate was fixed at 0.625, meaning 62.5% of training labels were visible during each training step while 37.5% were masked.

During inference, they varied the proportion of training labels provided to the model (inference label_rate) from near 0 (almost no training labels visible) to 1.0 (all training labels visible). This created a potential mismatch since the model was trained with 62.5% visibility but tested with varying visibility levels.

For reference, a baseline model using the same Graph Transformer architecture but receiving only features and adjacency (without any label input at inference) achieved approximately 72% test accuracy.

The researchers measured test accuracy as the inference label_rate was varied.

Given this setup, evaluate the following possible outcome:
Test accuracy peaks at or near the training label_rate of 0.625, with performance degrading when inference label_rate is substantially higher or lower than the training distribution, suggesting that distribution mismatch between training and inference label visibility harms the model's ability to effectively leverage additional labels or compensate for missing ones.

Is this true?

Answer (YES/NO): NO